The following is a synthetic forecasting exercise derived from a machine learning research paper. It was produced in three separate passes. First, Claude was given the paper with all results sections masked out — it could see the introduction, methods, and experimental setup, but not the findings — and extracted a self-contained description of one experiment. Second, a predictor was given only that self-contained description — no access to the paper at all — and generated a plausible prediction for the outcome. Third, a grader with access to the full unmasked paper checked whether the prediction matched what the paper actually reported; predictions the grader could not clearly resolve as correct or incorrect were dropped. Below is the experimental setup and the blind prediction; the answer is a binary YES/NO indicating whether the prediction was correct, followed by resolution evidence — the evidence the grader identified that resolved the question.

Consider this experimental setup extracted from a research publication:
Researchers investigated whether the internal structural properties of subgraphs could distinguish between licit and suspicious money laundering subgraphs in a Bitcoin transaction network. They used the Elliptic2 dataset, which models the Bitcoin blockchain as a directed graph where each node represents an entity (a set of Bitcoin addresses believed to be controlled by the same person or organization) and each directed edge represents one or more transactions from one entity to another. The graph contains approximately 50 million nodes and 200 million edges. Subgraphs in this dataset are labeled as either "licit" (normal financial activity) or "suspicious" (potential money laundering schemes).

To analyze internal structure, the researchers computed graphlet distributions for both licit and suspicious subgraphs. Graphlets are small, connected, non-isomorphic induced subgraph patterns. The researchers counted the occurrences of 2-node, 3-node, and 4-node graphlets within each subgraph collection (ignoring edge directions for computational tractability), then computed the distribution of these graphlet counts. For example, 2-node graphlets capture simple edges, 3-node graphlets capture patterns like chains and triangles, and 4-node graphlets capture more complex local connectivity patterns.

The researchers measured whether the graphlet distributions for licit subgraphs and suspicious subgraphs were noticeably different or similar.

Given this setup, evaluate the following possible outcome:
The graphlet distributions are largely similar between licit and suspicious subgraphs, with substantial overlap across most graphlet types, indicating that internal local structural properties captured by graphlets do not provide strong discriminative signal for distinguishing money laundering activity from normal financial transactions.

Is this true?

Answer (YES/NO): YES